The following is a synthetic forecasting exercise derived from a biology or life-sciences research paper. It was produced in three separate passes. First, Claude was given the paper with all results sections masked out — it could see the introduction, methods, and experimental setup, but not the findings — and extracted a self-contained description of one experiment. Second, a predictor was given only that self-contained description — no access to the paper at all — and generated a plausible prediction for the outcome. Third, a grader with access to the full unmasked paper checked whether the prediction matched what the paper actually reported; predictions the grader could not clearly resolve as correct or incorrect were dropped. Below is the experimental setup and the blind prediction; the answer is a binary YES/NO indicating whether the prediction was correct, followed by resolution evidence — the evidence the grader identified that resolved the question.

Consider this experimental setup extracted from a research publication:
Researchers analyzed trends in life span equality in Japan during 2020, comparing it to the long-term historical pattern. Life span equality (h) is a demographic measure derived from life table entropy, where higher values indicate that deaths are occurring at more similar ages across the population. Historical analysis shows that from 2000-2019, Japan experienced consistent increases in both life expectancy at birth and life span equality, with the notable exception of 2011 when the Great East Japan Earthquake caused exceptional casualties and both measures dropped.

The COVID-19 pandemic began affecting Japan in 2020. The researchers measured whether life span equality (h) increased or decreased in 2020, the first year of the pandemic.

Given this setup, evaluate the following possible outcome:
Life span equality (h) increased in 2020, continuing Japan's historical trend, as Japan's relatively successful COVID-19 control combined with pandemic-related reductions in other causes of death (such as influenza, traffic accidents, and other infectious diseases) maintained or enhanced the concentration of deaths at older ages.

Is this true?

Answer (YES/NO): NO